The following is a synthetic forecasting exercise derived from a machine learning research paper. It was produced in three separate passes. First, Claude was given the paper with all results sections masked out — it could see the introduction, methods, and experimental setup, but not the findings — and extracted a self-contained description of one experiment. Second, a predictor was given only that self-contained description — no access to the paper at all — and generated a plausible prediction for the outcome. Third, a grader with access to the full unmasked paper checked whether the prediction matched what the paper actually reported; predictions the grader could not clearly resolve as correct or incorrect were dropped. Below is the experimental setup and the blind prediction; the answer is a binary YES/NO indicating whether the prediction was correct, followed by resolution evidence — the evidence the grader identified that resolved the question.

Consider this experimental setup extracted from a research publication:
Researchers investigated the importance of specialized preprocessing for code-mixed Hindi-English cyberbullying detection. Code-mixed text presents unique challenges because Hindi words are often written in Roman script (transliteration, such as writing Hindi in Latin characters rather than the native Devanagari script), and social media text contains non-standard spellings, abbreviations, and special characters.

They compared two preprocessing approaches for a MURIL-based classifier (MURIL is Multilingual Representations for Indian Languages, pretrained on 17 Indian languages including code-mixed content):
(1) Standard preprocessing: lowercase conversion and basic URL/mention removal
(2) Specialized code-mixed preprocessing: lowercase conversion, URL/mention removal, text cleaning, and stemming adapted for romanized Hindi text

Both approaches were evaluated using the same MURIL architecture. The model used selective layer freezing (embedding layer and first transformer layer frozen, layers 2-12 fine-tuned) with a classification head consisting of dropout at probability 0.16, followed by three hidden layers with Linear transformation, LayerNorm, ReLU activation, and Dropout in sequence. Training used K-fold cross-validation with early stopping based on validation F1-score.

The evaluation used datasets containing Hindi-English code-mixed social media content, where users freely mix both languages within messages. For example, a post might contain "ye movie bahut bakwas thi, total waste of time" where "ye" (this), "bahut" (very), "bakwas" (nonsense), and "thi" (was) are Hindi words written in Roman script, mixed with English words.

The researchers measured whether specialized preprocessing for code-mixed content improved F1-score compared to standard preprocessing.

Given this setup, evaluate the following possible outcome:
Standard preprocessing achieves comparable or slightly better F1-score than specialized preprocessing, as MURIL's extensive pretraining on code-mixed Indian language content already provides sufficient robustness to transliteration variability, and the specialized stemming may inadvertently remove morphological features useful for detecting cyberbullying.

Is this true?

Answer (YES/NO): NO